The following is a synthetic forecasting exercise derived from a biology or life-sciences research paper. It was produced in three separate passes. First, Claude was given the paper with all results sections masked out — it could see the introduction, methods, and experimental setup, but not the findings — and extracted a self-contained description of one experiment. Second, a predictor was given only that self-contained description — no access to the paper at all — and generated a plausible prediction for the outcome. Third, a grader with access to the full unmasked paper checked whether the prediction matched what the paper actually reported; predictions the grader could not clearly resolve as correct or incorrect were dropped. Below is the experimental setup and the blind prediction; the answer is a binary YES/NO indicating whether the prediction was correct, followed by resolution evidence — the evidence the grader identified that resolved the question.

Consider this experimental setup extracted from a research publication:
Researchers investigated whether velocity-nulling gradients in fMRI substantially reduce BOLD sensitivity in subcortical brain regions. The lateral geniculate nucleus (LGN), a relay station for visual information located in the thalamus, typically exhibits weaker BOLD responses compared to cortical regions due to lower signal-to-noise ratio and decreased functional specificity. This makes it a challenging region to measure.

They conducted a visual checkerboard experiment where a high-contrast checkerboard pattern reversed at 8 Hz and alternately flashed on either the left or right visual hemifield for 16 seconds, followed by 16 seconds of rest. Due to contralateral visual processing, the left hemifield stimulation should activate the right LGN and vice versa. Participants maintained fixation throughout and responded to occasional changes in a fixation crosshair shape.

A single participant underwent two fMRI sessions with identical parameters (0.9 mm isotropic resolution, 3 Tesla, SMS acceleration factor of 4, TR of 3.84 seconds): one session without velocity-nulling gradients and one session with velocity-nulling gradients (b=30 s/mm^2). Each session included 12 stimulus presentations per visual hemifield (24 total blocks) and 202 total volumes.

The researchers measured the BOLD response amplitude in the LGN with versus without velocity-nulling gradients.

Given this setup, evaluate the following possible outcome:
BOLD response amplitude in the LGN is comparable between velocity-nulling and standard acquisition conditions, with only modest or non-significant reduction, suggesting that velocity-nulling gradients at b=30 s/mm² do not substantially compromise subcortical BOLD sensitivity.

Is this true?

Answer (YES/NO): YES